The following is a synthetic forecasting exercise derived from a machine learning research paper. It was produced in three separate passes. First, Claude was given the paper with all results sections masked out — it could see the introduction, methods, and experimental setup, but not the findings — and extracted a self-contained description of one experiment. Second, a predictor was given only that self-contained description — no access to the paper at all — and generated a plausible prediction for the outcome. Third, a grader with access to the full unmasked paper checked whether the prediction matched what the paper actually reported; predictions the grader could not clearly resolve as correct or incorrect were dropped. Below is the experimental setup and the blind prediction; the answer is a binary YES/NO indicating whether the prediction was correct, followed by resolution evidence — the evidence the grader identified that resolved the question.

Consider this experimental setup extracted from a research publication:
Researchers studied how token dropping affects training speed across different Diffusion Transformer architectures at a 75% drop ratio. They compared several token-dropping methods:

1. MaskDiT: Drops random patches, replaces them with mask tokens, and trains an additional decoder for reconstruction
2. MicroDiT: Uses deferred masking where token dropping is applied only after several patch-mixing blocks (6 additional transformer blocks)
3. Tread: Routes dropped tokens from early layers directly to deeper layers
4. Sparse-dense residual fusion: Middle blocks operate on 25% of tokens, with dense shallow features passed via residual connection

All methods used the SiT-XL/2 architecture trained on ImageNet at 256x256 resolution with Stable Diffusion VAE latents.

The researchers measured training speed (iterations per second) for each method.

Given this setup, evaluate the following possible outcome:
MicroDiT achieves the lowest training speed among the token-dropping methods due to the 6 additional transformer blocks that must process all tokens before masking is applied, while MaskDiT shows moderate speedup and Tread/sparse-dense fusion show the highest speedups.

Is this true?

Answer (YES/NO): YES